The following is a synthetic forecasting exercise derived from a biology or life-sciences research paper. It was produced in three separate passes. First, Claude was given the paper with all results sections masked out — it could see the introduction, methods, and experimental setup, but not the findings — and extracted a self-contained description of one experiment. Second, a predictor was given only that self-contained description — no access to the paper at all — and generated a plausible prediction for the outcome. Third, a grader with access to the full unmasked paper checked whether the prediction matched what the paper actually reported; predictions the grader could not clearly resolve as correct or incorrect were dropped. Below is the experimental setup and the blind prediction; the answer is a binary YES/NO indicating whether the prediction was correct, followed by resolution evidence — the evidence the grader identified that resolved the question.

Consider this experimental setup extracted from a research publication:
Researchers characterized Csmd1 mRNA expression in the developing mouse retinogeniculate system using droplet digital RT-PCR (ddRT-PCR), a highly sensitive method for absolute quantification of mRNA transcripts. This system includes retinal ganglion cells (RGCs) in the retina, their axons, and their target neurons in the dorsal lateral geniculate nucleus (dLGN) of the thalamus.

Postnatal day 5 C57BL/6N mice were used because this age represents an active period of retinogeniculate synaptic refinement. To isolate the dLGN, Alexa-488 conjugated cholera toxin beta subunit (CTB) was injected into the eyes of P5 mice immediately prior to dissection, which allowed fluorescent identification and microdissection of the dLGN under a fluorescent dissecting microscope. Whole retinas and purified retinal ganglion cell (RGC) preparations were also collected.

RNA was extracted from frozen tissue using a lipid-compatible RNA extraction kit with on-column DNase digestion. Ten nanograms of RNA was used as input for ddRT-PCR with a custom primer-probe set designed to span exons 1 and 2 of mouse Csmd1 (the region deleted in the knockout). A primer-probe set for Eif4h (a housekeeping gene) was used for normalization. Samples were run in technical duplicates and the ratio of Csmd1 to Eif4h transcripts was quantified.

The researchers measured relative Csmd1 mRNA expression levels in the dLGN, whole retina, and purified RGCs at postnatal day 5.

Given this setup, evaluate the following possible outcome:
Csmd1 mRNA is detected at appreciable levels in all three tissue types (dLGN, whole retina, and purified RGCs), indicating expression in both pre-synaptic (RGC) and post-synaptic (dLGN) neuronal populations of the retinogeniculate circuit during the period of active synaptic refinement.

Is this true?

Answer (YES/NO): YES